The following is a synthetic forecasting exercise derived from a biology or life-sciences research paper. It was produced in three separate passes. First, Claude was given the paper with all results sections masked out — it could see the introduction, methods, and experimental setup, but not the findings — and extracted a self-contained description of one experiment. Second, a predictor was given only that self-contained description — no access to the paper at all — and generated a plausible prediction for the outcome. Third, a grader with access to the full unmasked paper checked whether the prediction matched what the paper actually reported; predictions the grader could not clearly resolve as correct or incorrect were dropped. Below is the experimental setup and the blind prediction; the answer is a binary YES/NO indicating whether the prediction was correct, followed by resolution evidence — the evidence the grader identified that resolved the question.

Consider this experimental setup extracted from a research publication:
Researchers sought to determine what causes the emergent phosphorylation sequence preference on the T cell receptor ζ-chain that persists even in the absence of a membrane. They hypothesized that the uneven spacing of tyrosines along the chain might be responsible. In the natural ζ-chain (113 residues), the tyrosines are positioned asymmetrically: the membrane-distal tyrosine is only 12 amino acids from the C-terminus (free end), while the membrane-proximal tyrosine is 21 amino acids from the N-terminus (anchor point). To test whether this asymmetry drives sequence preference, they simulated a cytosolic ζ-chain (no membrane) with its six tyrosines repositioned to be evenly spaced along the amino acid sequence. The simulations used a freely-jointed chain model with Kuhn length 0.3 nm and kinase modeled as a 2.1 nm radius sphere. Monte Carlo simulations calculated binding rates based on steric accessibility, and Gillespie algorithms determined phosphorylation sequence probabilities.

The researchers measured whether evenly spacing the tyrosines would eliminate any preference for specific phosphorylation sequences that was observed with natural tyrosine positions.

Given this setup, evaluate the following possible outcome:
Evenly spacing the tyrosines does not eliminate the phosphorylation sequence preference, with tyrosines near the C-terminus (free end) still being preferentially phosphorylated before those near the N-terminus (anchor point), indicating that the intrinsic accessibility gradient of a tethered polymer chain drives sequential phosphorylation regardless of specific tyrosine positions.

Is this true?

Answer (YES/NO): NO